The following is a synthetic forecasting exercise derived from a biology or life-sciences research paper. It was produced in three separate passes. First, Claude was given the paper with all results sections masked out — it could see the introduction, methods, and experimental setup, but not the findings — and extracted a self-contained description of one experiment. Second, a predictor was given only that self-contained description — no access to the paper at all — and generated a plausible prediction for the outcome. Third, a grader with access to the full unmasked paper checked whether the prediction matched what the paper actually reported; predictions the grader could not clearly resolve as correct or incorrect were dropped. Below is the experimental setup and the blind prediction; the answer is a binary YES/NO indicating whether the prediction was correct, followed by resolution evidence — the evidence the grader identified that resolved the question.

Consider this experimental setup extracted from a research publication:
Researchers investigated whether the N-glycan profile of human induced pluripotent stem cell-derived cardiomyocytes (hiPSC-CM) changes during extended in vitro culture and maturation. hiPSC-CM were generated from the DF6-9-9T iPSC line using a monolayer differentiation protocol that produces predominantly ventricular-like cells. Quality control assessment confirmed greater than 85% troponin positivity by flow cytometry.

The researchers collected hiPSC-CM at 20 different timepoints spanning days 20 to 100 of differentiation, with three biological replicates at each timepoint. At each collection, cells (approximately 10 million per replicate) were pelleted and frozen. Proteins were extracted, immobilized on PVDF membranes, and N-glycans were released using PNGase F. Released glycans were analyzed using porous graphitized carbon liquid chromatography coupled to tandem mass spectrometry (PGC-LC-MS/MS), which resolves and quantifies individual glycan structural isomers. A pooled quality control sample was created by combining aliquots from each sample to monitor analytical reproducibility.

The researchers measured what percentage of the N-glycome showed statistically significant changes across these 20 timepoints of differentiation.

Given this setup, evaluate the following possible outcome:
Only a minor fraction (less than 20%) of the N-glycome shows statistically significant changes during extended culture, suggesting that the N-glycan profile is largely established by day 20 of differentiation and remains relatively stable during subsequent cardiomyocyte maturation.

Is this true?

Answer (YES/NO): NO